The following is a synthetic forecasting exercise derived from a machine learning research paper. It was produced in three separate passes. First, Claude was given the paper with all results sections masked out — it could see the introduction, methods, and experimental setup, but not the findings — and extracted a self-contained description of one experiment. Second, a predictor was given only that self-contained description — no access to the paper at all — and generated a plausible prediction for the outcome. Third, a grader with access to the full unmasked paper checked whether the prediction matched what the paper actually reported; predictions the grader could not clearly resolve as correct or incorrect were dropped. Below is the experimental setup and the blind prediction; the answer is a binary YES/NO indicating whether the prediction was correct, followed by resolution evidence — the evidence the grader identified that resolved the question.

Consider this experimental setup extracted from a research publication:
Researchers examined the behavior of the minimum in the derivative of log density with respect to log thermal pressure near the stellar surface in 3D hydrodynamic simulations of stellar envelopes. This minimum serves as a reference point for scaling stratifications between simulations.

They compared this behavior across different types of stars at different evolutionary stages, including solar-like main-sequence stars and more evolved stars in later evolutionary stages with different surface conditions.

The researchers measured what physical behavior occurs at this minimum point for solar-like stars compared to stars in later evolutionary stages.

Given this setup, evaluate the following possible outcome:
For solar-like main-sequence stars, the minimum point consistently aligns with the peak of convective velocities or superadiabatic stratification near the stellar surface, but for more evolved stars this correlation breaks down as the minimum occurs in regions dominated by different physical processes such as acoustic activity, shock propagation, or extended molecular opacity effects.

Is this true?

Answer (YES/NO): NO